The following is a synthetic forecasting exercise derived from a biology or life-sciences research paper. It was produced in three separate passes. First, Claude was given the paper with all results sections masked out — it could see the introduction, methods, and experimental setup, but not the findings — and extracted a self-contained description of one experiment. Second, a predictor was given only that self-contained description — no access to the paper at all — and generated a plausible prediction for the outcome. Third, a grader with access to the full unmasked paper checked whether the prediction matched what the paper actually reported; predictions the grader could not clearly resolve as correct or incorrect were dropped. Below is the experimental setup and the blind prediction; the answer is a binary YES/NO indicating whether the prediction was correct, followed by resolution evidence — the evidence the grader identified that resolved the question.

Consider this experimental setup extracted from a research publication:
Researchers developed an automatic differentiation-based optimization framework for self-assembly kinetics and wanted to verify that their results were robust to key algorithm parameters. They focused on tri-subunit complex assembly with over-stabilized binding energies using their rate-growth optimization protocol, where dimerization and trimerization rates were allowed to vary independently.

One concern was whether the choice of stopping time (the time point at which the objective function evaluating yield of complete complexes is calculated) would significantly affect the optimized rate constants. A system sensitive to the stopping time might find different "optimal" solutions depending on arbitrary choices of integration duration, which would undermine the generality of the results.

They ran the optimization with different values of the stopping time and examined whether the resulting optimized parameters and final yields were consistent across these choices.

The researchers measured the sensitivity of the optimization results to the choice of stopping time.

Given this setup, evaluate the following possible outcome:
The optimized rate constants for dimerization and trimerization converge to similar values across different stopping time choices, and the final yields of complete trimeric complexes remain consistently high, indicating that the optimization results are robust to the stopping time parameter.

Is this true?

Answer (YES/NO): YES